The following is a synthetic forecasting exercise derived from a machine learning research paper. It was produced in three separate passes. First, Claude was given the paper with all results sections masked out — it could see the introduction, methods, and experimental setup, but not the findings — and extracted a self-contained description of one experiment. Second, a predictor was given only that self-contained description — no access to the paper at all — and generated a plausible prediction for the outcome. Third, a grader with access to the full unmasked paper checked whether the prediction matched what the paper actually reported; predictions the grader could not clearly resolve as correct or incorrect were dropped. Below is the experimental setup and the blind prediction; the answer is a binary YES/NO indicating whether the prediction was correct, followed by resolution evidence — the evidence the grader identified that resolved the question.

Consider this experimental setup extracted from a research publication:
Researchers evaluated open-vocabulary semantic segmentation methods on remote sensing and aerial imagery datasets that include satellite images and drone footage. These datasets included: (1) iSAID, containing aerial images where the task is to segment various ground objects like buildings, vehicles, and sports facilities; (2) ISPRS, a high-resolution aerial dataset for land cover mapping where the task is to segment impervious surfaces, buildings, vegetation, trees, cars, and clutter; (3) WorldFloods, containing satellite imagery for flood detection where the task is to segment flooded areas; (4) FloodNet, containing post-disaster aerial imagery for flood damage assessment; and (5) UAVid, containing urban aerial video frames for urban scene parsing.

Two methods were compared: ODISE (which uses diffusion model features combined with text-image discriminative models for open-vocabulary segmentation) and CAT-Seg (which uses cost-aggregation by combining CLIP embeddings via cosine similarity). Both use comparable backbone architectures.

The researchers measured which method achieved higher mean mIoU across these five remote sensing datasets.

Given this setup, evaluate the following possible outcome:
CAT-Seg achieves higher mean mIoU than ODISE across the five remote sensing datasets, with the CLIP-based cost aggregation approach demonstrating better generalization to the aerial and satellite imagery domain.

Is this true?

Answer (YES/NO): YES